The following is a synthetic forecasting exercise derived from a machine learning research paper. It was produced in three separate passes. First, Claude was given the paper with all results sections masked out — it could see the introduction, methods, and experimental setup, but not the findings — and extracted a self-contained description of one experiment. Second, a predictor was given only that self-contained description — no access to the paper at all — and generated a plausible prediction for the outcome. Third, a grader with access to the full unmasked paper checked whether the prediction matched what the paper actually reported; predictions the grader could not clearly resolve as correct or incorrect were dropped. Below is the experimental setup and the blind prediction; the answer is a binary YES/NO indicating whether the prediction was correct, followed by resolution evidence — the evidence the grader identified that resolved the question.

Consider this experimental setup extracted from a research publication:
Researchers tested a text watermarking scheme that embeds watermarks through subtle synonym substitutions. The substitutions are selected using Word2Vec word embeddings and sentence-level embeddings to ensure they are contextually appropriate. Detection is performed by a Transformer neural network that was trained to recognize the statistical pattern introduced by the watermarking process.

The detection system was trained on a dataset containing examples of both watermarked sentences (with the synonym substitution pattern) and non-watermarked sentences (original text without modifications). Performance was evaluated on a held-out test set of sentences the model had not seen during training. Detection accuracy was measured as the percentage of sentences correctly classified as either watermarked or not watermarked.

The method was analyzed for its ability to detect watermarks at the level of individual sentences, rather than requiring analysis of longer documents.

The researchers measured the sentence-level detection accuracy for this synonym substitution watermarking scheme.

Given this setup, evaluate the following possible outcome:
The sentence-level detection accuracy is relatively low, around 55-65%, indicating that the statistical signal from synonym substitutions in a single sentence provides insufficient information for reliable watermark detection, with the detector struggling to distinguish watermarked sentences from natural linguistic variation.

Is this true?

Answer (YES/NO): NO